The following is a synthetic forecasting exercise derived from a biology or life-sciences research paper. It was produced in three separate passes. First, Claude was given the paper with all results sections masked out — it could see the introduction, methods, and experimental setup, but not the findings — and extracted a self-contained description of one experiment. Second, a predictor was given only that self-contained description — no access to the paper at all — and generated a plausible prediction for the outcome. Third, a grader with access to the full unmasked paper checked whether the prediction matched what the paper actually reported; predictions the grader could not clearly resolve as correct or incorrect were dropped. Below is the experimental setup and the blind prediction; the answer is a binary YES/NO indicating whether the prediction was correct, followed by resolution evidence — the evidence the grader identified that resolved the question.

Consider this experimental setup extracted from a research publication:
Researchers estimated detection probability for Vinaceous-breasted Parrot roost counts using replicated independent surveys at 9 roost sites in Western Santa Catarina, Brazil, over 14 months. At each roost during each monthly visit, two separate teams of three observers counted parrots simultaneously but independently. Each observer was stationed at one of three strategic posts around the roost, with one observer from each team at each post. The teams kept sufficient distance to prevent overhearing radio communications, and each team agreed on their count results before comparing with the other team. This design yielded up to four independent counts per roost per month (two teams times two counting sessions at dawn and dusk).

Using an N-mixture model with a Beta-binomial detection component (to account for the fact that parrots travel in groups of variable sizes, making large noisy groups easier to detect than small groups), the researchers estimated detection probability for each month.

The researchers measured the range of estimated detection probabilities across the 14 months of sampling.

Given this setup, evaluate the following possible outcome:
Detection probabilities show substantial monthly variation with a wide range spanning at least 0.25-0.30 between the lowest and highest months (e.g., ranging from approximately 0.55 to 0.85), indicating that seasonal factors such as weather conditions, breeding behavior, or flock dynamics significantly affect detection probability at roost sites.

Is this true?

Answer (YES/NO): YES